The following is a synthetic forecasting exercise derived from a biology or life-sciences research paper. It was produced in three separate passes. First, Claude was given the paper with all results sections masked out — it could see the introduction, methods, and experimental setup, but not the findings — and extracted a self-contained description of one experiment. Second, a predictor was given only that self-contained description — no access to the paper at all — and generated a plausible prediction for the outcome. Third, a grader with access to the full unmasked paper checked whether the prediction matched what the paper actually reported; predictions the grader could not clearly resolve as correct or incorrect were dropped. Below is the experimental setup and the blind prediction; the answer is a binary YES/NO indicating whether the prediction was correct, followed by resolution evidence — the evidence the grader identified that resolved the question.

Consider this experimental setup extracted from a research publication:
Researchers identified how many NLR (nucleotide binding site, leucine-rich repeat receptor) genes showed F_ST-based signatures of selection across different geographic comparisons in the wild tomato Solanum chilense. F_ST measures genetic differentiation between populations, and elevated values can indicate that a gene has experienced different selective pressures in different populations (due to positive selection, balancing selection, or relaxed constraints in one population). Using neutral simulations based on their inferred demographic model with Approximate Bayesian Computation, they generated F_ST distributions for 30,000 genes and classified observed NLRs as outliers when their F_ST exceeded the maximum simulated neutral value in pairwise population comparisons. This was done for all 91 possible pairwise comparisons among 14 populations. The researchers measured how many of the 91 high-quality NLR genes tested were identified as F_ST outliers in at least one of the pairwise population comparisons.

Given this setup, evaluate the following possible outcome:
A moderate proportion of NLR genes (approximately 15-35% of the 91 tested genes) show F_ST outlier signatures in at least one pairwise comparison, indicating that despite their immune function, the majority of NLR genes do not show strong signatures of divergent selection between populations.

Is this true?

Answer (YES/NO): NO